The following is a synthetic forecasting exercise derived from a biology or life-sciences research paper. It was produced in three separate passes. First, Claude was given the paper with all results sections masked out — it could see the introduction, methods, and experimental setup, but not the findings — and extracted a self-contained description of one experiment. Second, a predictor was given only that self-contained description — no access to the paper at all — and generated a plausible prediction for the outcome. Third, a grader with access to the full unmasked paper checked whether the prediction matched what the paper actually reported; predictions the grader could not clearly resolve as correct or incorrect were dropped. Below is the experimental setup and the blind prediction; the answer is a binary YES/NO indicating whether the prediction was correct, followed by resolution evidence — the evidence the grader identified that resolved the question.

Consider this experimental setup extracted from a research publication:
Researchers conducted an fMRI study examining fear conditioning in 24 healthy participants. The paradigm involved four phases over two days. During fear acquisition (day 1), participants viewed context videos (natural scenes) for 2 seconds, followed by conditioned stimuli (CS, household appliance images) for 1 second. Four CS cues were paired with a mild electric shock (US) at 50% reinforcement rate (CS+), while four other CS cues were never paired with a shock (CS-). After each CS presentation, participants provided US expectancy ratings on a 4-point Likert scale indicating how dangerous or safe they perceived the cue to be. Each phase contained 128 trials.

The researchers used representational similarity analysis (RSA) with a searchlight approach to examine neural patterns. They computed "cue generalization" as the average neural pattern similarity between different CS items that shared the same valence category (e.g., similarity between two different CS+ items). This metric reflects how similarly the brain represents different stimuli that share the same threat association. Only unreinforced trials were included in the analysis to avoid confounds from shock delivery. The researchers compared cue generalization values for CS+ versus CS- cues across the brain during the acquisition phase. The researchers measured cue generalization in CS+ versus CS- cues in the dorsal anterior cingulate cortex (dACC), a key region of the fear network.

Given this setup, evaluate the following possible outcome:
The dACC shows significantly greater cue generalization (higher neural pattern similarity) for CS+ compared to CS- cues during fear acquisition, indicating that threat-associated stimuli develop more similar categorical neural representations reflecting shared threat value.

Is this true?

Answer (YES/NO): YES